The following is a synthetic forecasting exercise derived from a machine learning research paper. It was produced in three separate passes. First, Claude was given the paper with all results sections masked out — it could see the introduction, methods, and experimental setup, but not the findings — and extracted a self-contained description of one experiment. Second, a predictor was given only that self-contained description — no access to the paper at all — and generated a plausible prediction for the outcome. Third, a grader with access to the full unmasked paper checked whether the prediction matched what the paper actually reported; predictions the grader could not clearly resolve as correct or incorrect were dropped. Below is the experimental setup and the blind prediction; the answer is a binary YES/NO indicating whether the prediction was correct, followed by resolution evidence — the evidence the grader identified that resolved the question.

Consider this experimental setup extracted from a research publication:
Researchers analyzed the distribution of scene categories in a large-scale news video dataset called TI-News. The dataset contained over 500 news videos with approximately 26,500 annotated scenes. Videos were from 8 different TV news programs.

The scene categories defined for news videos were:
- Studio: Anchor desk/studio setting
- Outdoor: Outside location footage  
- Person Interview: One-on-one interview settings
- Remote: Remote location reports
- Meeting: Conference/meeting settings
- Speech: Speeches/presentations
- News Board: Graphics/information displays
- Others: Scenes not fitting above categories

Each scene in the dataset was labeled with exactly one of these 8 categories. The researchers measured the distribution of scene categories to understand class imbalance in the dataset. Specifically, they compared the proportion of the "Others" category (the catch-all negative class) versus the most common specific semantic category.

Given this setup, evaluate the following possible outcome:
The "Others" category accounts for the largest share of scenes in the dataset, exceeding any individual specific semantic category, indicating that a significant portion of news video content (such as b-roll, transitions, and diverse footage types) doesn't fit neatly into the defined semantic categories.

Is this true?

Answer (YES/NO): YES